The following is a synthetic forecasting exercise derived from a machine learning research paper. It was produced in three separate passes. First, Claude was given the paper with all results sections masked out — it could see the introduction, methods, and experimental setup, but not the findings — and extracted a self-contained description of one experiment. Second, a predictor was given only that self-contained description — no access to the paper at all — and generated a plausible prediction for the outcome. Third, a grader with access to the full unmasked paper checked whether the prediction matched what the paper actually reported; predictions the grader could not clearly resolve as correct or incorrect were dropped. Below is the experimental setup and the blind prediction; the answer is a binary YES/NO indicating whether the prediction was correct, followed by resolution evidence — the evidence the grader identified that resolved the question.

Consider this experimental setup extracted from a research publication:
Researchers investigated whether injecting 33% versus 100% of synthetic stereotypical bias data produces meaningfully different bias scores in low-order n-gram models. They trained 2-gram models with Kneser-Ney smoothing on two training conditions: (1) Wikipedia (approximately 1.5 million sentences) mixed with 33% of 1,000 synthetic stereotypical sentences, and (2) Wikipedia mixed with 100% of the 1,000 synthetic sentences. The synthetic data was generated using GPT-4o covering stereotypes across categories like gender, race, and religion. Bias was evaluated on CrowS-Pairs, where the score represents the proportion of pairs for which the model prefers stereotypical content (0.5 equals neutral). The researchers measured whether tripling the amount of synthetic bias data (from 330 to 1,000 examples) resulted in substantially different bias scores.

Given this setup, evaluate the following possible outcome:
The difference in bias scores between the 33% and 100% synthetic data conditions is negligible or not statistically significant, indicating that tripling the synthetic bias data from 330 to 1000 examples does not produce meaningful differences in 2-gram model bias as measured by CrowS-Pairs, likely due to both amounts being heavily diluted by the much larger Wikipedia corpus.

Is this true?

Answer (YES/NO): YES